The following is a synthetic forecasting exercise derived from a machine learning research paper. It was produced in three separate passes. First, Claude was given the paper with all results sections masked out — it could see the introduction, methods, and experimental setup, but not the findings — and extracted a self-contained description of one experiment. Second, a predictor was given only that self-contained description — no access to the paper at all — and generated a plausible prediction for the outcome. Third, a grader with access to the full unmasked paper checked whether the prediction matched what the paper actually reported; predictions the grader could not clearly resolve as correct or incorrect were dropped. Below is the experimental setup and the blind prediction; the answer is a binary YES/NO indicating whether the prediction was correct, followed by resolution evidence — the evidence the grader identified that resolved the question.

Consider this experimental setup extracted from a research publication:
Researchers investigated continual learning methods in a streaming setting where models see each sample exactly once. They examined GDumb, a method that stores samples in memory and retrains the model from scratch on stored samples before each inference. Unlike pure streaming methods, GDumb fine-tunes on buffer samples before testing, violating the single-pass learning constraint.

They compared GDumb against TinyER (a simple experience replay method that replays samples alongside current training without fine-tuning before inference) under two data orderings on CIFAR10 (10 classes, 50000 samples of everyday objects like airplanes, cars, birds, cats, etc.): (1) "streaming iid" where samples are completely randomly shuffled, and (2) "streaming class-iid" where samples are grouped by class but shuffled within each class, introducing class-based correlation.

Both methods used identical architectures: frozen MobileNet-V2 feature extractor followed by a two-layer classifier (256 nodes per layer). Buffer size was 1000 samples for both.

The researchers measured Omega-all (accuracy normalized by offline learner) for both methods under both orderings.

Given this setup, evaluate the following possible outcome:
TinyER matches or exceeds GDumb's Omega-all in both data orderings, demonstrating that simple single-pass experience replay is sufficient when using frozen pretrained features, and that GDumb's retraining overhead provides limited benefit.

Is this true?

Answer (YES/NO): NO